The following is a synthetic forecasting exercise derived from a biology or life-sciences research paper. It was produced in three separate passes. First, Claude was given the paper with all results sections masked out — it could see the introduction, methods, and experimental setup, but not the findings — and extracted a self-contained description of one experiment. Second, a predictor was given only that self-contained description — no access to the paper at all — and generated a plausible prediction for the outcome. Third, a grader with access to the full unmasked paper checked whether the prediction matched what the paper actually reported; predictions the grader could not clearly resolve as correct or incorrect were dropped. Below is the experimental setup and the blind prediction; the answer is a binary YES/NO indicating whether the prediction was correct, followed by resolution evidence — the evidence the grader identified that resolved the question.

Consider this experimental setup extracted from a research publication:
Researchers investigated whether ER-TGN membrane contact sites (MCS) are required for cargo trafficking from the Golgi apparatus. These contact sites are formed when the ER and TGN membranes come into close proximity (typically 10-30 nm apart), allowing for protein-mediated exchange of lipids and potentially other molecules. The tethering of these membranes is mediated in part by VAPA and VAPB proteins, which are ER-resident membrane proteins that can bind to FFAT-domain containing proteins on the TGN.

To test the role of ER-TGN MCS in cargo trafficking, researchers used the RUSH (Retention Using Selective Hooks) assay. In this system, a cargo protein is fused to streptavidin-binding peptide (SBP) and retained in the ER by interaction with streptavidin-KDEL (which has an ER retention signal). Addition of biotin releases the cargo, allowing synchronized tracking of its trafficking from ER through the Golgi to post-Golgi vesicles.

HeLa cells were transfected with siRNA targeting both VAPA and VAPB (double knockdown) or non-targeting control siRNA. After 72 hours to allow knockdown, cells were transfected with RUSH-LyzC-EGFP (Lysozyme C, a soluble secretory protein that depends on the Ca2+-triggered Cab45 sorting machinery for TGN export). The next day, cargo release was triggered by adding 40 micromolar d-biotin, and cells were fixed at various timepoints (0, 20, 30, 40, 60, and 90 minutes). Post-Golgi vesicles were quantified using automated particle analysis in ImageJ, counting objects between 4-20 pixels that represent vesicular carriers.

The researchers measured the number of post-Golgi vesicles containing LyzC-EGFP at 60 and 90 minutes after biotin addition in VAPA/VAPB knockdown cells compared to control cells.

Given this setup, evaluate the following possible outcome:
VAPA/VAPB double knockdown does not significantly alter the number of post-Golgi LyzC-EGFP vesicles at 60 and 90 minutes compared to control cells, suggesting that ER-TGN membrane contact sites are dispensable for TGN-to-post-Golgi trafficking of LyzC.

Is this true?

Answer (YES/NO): NO